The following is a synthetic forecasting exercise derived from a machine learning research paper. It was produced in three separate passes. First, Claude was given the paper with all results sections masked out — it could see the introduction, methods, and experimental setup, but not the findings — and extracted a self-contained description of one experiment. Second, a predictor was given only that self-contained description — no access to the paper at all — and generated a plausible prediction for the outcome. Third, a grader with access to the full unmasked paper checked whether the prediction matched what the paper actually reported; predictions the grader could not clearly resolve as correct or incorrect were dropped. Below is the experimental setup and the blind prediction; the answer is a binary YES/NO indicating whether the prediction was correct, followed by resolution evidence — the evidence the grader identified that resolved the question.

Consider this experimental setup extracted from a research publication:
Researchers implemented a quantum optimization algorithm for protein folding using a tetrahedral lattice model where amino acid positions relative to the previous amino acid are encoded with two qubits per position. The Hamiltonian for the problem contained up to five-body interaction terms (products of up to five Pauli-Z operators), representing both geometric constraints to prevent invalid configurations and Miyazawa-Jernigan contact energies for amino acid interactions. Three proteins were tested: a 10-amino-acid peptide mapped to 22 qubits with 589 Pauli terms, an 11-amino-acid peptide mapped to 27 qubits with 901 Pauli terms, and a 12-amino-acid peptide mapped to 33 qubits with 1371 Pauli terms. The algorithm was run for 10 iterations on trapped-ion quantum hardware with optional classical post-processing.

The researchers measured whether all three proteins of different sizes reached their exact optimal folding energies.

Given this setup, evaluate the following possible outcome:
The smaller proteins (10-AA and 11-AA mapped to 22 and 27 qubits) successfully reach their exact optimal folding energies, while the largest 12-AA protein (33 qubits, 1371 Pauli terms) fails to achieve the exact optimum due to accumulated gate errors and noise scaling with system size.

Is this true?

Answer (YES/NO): NO